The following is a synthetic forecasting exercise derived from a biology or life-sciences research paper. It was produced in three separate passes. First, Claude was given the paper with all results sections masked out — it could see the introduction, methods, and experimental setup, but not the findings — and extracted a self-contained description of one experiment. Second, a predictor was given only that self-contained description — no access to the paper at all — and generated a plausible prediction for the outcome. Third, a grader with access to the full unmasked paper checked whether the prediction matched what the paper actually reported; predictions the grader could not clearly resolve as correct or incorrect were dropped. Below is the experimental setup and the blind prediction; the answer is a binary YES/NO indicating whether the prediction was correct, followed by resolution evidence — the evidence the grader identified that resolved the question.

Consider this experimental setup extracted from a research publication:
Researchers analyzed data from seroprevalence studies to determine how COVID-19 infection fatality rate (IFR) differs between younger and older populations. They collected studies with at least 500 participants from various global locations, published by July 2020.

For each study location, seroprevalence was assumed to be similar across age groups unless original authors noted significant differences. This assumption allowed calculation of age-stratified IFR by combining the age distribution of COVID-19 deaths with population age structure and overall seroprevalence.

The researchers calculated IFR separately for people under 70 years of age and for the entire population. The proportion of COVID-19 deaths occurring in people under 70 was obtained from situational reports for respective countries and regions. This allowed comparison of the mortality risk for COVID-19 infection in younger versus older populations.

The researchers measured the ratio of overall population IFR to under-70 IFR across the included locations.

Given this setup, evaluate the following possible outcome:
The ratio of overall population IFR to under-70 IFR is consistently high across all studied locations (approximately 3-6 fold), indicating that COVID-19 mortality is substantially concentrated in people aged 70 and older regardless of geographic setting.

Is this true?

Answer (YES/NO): NO